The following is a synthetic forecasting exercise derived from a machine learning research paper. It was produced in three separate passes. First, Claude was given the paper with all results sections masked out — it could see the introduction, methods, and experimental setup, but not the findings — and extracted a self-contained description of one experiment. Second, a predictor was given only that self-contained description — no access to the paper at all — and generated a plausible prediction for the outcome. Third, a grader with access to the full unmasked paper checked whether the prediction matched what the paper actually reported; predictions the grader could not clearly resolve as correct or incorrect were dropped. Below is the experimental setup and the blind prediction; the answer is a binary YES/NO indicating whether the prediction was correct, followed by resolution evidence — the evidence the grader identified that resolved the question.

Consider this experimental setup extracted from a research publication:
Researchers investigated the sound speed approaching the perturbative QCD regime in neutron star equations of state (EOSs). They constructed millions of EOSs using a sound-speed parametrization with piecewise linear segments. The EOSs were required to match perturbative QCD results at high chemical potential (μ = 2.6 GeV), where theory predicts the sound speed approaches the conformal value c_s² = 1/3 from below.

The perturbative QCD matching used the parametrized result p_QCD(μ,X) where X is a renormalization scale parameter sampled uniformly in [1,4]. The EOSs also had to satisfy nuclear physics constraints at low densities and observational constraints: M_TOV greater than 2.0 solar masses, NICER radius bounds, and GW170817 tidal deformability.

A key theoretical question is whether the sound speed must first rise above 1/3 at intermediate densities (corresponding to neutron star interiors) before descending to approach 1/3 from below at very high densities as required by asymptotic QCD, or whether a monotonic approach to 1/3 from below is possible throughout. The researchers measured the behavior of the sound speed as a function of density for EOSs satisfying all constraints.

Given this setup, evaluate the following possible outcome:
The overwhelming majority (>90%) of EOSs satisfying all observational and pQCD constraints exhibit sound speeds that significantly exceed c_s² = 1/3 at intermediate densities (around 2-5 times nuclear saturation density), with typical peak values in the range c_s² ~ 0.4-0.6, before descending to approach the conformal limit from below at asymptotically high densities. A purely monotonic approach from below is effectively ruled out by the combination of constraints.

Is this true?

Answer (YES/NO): YES